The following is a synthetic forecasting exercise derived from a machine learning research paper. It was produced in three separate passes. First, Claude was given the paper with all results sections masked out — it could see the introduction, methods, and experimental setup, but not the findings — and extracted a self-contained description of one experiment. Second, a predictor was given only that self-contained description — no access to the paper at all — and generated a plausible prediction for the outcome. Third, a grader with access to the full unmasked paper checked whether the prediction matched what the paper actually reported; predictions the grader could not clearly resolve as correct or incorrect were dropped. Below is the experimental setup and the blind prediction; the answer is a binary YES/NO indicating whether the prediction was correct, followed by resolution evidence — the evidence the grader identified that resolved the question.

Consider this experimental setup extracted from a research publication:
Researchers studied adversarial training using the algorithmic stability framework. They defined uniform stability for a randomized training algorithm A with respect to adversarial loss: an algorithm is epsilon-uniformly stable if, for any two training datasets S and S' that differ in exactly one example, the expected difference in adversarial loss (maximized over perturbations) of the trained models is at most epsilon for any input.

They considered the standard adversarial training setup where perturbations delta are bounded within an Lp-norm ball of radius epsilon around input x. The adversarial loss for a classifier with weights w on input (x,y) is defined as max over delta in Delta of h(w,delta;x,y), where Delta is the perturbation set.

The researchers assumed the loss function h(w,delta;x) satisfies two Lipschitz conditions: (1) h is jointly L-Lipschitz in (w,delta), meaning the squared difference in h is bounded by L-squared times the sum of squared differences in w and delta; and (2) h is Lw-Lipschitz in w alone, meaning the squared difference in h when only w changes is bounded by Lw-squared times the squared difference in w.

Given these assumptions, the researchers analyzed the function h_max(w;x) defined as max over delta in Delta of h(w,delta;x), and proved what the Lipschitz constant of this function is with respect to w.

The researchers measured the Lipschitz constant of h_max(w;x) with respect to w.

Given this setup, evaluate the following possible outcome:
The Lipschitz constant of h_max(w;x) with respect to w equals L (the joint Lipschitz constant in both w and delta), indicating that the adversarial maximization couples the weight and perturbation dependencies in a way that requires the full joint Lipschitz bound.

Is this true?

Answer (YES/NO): NO